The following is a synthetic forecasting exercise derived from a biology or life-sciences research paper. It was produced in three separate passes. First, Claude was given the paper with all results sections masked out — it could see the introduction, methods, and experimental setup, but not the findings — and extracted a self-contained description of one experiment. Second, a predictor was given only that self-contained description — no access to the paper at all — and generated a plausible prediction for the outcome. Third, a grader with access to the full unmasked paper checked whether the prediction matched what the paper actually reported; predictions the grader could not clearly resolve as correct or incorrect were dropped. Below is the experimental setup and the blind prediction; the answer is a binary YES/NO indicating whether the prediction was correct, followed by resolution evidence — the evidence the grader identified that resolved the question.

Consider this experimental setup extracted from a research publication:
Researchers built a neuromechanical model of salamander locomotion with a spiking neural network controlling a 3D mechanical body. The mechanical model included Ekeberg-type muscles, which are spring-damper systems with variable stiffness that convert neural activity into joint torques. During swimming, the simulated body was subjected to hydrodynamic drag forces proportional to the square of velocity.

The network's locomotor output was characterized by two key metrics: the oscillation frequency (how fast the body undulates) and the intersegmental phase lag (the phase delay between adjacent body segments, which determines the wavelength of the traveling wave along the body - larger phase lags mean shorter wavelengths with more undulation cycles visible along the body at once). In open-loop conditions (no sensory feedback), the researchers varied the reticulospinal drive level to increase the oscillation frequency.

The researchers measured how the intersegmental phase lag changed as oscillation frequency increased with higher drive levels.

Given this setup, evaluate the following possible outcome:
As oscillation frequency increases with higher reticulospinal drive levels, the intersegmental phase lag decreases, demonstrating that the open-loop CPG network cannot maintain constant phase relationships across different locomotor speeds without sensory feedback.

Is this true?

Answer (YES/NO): NO